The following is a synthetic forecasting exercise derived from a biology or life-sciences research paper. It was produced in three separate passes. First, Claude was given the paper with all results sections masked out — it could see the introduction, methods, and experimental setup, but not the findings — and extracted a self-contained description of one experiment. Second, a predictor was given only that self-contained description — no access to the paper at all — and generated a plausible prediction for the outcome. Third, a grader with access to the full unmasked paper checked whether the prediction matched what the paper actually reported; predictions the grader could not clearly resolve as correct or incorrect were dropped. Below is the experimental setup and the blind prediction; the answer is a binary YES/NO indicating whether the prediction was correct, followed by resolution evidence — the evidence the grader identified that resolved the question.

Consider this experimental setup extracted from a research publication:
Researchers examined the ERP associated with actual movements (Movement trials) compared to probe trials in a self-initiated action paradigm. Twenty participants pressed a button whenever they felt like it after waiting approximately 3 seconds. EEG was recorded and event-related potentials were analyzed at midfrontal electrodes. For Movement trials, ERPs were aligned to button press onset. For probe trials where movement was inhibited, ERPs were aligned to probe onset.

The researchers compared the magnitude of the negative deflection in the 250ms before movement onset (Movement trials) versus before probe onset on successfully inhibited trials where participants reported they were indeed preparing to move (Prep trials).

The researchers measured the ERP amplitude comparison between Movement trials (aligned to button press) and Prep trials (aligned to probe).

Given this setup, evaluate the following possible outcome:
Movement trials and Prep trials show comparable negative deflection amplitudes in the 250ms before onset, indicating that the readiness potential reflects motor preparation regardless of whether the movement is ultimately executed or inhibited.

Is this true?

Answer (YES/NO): NO